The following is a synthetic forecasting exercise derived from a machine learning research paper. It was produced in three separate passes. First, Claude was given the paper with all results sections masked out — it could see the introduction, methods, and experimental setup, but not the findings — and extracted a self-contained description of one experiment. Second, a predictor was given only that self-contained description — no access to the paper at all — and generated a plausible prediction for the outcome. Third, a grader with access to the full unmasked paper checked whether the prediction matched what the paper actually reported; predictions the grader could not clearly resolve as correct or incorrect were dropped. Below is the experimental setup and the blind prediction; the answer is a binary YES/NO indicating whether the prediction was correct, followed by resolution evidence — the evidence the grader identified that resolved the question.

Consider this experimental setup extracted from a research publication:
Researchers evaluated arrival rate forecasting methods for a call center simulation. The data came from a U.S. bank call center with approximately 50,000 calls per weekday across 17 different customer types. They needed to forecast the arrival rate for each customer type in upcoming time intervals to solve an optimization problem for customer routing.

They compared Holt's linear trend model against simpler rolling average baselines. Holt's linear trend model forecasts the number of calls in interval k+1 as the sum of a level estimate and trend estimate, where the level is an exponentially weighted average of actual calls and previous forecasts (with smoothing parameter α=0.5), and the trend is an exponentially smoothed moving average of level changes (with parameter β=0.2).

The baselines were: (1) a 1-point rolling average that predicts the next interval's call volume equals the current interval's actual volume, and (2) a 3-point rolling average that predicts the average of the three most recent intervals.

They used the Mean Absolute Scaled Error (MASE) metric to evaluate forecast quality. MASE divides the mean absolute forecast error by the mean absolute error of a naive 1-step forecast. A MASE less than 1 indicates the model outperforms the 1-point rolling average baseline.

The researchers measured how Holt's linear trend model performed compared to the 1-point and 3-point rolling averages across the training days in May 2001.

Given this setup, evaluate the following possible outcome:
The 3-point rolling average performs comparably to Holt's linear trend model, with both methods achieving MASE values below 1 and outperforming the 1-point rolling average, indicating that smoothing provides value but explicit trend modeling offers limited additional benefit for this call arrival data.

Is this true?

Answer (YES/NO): NO